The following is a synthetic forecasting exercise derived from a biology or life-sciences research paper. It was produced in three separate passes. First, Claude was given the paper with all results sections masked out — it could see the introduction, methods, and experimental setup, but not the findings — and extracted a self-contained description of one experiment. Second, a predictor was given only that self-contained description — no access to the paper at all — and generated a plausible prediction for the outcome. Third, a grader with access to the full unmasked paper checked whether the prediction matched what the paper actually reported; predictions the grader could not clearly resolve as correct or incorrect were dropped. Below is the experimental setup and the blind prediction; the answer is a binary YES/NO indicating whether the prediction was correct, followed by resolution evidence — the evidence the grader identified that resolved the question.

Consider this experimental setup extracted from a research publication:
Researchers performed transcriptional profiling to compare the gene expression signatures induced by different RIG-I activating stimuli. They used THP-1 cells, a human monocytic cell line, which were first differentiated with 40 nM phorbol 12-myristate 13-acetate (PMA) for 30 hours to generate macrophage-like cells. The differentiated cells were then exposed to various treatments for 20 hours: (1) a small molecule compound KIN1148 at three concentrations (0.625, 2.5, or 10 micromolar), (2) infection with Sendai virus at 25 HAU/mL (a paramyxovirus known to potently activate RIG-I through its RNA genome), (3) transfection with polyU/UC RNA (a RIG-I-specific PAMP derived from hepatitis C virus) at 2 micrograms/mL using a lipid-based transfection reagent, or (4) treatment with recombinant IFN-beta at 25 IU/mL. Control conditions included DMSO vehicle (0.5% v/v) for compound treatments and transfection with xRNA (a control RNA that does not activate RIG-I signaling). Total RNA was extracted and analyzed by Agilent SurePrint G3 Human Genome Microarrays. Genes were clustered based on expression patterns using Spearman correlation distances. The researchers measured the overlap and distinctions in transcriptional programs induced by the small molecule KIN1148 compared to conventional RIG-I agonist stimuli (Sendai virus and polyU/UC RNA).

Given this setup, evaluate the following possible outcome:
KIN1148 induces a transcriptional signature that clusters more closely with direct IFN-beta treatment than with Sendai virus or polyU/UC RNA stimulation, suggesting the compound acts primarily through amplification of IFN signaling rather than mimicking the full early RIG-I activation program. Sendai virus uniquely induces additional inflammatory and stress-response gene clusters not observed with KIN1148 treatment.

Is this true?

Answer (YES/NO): NO